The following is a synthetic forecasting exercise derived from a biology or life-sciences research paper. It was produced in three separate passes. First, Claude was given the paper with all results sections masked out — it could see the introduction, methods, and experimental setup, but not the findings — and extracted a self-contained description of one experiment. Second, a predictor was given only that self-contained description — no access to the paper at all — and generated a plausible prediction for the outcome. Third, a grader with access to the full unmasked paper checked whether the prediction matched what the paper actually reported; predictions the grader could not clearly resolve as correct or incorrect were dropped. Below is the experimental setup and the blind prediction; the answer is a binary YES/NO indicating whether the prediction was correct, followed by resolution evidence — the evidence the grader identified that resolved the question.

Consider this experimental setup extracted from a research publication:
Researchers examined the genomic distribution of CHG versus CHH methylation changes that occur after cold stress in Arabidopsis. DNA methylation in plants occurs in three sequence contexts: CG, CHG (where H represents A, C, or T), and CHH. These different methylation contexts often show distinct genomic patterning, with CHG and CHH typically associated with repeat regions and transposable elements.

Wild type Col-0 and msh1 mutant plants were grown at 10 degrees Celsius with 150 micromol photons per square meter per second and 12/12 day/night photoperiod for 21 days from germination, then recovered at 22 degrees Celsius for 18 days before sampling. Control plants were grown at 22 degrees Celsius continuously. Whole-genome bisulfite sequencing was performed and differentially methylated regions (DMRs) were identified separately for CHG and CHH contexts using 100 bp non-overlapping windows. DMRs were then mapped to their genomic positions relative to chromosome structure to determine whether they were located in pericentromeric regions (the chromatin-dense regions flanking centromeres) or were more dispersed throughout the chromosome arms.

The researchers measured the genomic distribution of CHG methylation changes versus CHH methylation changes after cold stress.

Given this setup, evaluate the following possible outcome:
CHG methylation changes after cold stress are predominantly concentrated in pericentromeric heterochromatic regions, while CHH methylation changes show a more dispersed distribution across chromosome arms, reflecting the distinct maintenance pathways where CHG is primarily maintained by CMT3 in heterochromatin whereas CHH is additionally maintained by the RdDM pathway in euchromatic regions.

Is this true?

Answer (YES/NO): YES